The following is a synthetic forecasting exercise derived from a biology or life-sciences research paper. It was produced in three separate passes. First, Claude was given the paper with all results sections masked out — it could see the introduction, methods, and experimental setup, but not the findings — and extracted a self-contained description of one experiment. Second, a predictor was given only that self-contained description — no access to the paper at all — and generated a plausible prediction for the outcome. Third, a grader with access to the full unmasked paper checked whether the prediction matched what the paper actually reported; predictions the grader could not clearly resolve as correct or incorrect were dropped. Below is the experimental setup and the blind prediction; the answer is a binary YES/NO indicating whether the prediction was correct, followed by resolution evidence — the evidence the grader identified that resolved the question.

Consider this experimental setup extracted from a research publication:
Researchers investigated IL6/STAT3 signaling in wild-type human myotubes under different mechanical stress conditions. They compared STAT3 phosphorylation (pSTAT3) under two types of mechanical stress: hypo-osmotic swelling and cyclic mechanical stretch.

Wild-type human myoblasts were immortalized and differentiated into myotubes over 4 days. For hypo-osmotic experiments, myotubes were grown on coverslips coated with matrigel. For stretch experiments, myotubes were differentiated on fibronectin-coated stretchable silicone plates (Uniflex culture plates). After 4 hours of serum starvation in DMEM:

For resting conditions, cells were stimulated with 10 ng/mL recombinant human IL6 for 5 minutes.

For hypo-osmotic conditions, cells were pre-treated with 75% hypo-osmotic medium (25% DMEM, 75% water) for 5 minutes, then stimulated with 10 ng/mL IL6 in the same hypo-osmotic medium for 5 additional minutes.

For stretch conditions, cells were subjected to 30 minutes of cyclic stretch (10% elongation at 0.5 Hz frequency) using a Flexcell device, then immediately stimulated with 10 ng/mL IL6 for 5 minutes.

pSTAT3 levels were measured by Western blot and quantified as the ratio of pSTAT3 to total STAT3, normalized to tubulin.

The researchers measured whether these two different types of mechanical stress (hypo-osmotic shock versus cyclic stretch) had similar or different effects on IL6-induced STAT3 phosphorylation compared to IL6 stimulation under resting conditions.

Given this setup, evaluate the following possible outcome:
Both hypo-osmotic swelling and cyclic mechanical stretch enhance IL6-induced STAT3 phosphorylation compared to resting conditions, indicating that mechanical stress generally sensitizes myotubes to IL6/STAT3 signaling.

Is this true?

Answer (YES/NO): NO